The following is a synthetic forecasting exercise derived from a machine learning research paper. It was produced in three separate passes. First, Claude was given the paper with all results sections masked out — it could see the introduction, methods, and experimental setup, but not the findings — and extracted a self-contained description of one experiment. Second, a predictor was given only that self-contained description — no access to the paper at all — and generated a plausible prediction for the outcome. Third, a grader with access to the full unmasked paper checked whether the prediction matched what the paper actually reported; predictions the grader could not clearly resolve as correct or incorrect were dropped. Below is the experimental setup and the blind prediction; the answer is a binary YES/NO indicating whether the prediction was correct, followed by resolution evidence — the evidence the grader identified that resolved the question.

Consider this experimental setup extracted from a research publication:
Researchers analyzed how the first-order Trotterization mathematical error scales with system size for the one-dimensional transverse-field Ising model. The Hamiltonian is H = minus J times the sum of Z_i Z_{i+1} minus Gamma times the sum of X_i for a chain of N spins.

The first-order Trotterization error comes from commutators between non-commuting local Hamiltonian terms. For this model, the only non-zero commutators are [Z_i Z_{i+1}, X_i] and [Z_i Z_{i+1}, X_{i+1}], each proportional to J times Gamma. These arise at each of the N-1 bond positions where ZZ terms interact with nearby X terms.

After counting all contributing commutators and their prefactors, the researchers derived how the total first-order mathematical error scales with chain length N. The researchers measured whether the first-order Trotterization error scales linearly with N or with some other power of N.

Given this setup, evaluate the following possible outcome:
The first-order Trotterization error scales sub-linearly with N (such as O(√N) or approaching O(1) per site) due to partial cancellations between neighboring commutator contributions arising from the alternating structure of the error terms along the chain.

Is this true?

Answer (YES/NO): NO